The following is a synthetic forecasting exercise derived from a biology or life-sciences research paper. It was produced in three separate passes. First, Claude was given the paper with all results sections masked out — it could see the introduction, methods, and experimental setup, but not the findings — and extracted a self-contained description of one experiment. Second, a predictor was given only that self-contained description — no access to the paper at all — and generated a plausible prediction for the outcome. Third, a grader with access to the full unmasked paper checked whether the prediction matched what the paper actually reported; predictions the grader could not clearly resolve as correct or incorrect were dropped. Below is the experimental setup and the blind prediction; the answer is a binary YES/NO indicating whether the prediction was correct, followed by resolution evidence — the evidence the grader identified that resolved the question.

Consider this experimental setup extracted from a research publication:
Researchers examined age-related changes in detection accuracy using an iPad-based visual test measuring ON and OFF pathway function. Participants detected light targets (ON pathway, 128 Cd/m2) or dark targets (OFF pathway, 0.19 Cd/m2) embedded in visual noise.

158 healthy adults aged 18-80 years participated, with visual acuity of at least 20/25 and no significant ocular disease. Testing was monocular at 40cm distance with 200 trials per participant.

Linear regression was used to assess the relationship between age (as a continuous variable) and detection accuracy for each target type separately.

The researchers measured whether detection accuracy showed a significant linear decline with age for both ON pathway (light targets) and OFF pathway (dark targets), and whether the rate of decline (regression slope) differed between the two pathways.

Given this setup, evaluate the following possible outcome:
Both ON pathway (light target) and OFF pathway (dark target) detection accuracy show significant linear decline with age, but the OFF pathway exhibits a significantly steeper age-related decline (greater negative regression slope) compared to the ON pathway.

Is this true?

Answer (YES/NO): NO